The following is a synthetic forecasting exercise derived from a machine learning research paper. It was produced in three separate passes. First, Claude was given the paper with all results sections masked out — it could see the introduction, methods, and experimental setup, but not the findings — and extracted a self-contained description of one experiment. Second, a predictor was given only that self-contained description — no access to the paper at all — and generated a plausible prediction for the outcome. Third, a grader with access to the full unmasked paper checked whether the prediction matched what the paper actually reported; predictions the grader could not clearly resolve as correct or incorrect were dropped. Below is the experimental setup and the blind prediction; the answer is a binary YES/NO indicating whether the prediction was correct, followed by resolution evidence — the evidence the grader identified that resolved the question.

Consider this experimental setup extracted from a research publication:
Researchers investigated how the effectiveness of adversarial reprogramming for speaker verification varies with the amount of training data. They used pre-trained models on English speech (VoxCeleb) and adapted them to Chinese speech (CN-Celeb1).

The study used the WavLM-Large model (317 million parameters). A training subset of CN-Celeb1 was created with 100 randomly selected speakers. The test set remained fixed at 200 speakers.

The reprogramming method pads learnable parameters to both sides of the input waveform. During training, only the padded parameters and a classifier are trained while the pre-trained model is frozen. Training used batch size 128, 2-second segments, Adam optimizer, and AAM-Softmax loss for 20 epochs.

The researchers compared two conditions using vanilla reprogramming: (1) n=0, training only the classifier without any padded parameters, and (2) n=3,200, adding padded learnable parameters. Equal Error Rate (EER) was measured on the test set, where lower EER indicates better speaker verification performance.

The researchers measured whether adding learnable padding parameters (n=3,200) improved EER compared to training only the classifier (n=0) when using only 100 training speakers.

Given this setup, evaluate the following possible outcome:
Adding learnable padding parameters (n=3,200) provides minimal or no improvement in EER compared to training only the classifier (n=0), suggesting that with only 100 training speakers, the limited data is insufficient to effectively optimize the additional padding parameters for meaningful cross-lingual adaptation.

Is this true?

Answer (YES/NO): YES